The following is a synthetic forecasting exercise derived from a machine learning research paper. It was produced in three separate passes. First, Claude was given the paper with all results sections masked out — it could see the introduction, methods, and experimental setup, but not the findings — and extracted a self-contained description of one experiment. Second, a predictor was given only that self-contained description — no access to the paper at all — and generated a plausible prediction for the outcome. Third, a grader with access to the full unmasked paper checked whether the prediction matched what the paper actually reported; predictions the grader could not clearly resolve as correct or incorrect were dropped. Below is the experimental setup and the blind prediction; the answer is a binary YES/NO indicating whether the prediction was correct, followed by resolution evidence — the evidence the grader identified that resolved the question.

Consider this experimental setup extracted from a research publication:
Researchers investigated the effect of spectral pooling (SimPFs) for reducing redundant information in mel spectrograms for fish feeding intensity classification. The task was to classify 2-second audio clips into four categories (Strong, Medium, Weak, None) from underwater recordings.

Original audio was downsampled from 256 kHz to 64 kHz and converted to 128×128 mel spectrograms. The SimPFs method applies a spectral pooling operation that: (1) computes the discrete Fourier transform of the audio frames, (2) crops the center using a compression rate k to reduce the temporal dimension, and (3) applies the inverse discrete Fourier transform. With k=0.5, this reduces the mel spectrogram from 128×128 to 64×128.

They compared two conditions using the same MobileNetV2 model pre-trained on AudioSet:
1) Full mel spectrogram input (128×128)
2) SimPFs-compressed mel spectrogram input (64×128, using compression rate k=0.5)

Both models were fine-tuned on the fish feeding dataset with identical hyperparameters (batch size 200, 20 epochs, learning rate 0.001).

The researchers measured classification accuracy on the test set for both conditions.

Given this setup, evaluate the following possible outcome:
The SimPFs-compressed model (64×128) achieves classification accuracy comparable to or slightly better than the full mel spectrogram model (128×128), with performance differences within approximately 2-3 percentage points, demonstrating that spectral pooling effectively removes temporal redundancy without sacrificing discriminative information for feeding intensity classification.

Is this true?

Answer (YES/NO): YES